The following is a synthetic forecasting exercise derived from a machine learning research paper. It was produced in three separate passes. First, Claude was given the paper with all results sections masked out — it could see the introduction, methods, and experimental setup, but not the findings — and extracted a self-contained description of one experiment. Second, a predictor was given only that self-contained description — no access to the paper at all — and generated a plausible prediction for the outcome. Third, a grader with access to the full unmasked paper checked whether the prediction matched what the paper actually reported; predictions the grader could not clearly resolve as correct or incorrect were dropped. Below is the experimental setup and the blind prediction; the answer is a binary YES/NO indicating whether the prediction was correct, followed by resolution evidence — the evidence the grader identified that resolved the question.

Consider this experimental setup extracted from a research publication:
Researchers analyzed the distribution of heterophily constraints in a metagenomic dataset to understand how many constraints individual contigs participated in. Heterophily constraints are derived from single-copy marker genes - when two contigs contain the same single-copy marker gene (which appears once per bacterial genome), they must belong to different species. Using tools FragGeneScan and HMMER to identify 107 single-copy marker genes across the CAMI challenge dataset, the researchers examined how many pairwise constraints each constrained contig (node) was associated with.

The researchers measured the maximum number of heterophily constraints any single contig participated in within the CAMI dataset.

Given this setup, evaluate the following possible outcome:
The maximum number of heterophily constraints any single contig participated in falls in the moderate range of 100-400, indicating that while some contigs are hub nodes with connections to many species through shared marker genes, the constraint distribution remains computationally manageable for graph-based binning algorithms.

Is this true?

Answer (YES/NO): NO